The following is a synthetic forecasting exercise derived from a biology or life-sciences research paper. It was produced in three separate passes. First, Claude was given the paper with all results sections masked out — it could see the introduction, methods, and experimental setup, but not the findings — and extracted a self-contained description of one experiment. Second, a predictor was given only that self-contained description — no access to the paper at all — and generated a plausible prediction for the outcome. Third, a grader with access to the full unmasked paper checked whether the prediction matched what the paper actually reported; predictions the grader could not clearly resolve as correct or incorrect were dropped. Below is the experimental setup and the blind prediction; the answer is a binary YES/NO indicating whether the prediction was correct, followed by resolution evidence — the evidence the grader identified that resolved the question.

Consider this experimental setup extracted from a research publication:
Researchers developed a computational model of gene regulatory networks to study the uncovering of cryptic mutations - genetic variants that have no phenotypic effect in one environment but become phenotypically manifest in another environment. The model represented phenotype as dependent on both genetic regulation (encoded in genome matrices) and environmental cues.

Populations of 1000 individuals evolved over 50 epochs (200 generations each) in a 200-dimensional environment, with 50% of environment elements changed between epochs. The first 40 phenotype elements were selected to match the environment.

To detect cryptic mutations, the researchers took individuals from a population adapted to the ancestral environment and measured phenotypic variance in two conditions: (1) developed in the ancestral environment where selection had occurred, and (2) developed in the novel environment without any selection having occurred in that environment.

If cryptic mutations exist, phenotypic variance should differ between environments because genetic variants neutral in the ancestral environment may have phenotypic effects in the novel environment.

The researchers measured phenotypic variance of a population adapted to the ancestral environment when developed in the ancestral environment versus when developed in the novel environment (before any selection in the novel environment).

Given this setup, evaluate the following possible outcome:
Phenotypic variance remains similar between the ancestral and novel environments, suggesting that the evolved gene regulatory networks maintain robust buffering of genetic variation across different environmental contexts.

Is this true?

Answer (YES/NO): NO